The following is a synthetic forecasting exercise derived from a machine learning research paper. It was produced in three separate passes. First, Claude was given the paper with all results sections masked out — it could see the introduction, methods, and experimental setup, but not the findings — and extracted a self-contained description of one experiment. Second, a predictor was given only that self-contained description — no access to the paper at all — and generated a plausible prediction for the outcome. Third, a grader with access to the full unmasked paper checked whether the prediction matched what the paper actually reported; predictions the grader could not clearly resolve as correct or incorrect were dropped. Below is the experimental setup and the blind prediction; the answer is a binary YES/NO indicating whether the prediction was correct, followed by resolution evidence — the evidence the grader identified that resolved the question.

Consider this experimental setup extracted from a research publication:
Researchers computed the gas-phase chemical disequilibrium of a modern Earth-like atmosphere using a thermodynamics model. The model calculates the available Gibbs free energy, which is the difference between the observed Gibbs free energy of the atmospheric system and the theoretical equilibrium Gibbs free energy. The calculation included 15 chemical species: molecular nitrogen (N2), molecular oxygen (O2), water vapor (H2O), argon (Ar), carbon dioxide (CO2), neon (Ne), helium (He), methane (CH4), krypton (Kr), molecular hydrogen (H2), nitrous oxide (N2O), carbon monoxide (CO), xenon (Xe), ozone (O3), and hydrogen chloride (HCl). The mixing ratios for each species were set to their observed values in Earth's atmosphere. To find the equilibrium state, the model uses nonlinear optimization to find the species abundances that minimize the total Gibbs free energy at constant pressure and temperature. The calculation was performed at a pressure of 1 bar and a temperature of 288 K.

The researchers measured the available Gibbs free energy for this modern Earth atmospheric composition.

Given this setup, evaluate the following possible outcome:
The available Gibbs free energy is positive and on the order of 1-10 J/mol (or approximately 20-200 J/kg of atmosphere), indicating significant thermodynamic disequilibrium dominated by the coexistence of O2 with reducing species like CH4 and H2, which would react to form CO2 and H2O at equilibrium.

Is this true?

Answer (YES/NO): YES